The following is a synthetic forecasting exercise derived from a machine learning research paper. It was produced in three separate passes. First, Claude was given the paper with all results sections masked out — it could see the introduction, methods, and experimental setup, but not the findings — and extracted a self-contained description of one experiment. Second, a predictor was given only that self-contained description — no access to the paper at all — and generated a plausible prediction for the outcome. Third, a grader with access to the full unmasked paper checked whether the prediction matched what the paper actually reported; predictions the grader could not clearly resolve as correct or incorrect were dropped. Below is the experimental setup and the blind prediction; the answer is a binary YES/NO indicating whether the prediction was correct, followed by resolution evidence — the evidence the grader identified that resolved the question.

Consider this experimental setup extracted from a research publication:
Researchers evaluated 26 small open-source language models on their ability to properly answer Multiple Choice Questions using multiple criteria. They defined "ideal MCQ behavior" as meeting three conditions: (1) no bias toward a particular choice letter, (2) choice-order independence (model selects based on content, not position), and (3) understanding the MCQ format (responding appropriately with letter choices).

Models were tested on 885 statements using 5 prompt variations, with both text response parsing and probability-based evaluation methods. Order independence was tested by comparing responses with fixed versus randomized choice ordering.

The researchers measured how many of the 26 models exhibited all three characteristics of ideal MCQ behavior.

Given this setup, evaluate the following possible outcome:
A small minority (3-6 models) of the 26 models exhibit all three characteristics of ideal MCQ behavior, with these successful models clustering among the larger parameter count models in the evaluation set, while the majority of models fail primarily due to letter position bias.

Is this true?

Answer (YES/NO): NO